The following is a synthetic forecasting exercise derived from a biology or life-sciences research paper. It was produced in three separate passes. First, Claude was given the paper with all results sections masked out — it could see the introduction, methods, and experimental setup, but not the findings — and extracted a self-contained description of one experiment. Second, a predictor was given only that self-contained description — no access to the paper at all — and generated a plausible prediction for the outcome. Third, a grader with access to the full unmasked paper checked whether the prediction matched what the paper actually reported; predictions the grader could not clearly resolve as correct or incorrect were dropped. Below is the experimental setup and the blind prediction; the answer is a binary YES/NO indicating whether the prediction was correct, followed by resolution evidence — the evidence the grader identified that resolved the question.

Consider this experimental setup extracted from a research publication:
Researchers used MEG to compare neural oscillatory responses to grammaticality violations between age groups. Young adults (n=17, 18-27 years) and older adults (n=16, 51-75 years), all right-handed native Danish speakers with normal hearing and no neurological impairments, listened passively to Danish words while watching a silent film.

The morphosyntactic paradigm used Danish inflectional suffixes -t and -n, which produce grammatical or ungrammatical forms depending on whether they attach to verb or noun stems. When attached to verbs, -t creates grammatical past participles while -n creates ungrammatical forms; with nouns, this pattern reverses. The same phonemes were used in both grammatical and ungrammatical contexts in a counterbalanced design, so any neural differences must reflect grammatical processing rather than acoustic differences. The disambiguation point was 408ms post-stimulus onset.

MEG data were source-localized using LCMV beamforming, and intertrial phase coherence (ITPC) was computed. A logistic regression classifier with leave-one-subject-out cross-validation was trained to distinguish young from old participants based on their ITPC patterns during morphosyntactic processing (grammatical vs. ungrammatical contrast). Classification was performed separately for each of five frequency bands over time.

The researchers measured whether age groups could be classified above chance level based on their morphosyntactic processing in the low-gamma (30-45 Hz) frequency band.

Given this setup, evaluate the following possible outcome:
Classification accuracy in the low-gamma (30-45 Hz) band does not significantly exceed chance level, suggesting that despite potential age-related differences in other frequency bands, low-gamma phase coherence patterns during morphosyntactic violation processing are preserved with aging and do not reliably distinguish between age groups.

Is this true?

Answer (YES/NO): YES